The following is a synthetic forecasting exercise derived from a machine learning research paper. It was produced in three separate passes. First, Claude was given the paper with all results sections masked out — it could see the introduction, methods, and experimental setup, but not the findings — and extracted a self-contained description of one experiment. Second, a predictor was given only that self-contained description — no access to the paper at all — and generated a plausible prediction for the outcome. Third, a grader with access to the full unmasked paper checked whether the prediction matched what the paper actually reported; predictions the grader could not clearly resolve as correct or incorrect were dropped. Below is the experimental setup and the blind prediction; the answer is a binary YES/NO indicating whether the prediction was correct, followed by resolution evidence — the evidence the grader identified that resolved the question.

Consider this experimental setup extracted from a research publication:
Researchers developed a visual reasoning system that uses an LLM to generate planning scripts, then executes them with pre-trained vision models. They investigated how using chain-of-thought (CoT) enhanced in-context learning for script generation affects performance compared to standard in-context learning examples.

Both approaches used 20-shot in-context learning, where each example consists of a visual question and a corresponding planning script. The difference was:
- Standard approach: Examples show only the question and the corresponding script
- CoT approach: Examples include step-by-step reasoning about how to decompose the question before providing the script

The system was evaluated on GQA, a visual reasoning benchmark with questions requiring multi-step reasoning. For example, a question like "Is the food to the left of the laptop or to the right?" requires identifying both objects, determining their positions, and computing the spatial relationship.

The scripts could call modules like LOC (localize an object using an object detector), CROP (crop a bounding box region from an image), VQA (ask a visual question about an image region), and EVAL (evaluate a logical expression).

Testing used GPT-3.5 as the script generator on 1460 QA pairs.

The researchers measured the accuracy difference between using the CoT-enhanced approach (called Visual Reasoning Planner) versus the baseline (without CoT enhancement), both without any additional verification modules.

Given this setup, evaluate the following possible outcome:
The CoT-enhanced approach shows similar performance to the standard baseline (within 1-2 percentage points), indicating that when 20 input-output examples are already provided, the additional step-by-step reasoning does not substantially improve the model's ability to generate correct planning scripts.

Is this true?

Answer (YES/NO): YES